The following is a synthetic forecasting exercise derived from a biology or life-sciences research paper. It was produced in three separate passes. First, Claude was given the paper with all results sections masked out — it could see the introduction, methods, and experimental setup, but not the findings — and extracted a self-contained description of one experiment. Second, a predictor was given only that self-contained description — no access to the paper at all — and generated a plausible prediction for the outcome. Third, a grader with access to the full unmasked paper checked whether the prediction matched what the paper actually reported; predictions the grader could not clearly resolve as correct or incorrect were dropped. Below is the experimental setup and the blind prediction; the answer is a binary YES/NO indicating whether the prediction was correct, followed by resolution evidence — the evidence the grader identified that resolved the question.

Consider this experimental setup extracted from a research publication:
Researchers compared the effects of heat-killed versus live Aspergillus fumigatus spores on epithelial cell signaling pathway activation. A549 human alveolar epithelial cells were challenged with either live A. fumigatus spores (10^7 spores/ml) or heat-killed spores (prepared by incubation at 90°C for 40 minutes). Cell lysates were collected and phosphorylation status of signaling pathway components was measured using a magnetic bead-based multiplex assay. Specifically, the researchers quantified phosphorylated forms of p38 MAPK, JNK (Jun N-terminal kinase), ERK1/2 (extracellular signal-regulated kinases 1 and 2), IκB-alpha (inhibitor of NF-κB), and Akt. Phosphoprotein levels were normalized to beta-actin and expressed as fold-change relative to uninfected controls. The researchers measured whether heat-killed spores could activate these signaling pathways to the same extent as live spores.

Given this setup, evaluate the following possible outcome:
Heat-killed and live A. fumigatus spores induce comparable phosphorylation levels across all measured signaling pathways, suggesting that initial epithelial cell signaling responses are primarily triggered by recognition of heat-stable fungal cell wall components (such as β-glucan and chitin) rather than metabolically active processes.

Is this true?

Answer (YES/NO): NO